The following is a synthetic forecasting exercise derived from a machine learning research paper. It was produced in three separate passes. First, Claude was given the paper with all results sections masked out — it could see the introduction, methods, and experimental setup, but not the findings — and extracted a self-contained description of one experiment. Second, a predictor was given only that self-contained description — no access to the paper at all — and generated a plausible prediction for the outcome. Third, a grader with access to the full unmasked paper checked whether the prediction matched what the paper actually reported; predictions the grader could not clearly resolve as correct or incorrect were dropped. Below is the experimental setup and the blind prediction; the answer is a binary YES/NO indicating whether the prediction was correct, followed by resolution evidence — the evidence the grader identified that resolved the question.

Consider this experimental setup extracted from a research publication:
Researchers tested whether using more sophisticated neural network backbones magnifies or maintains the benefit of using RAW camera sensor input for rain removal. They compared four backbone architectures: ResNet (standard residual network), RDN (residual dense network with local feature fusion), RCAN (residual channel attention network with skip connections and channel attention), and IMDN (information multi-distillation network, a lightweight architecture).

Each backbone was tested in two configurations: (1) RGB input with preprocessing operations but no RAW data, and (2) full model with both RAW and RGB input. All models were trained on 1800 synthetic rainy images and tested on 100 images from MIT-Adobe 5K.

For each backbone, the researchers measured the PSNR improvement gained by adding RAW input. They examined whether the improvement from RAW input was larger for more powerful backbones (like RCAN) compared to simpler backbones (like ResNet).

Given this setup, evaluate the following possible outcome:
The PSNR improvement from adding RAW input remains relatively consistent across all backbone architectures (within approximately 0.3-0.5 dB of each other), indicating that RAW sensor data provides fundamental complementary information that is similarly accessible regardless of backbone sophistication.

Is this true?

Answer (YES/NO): NO